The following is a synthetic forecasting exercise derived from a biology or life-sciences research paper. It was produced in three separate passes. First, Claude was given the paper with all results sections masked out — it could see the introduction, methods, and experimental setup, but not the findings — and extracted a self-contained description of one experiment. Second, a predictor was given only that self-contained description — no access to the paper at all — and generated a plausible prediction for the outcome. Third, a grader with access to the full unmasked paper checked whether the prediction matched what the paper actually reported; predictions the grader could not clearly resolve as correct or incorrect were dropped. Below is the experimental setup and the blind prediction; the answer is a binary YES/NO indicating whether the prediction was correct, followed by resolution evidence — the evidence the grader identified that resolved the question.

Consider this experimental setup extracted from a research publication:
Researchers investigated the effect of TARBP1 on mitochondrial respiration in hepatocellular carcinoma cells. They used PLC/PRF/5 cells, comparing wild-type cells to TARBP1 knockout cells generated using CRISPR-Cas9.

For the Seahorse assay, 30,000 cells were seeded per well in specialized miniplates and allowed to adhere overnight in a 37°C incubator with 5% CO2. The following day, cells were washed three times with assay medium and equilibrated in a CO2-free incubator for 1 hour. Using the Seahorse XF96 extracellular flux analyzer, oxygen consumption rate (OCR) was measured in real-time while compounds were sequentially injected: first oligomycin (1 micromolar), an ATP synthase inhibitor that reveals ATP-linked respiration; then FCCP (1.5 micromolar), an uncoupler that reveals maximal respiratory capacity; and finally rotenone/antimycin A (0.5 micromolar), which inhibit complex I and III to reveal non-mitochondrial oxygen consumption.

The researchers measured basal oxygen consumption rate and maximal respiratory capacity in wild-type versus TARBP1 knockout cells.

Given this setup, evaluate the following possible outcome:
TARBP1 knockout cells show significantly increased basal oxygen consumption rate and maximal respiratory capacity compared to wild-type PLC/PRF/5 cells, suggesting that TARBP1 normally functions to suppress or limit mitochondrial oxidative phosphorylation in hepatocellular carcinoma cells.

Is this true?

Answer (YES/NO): NO